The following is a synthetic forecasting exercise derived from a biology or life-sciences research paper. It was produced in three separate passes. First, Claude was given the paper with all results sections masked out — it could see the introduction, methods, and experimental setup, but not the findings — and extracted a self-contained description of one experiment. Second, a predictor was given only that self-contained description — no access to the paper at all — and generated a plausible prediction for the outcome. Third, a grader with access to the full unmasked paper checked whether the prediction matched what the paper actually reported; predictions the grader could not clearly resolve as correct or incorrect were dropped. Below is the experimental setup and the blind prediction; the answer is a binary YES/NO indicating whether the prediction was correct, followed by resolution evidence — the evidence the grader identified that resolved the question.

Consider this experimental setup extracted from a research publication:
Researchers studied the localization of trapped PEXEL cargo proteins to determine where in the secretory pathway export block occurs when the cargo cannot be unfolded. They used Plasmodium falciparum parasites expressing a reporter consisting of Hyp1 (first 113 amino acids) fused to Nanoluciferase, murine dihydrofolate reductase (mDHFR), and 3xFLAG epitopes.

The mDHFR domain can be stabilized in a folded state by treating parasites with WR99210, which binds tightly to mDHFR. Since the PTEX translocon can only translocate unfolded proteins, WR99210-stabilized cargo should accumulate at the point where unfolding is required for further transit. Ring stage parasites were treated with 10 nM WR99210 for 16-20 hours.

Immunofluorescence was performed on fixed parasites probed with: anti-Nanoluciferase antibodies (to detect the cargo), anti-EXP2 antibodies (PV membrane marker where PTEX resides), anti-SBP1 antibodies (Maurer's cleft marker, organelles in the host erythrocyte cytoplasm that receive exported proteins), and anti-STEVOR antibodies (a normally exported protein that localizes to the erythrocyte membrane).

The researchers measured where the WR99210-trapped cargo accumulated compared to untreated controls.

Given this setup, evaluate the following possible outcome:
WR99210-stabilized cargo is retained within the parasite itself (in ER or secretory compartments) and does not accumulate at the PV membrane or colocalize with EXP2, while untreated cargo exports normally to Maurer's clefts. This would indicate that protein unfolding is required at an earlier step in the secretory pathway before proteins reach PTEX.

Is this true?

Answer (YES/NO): NO